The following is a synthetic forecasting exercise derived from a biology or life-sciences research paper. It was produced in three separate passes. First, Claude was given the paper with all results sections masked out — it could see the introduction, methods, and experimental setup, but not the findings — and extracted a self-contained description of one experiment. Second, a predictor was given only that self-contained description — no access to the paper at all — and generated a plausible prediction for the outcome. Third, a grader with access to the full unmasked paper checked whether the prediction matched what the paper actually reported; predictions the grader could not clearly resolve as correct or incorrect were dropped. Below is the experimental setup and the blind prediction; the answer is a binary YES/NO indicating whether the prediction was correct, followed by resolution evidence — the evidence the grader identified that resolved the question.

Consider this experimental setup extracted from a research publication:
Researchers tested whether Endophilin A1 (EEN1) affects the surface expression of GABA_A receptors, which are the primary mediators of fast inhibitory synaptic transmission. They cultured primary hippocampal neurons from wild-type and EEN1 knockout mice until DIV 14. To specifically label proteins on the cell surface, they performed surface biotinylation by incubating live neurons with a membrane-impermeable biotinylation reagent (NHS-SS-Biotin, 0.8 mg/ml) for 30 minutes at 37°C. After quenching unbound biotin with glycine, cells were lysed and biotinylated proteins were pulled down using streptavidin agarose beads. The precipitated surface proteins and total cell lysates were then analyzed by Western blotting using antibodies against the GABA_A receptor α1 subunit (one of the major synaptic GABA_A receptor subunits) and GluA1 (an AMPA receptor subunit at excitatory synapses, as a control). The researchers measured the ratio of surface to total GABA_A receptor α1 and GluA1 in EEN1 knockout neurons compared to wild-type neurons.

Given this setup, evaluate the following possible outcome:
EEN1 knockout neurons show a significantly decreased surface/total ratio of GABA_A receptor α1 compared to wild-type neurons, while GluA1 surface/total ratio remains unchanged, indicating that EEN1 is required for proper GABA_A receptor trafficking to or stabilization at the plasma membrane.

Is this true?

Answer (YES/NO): YES